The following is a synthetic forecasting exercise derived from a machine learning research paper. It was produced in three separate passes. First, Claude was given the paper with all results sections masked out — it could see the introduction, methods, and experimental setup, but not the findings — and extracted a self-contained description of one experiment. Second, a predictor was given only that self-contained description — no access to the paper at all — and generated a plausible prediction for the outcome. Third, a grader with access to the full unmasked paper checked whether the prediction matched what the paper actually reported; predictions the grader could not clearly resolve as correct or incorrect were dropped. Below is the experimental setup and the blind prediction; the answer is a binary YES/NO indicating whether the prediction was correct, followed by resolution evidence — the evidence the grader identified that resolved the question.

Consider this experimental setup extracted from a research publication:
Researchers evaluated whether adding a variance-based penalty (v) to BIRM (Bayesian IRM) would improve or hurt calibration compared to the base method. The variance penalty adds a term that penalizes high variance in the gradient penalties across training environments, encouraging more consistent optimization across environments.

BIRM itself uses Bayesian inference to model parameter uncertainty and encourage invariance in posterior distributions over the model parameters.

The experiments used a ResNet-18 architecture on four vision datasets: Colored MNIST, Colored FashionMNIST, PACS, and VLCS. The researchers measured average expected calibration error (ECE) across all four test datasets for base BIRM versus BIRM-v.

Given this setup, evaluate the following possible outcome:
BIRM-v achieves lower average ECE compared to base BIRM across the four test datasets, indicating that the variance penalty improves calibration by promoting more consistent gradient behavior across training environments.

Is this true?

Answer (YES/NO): NO